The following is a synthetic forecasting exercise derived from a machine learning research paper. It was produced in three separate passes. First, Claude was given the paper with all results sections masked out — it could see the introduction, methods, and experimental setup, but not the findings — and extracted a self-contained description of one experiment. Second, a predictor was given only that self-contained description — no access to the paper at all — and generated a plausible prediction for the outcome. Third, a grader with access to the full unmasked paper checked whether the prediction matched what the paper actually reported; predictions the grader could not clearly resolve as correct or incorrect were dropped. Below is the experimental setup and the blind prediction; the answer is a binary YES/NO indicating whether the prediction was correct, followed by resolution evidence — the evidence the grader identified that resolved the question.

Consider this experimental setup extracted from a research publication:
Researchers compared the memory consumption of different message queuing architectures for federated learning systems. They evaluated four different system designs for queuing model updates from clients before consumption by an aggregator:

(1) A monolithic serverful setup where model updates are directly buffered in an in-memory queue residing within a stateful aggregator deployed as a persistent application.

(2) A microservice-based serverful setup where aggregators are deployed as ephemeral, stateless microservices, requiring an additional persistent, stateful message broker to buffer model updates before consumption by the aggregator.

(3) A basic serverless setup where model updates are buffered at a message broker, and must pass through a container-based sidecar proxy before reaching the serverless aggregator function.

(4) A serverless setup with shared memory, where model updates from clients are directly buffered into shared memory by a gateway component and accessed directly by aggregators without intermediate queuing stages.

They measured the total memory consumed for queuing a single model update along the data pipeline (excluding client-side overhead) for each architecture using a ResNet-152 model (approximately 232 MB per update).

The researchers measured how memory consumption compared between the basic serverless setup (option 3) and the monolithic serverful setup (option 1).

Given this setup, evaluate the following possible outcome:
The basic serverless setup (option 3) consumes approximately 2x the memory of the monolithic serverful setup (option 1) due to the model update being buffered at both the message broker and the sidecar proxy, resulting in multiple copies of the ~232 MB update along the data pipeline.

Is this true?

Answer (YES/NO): NO